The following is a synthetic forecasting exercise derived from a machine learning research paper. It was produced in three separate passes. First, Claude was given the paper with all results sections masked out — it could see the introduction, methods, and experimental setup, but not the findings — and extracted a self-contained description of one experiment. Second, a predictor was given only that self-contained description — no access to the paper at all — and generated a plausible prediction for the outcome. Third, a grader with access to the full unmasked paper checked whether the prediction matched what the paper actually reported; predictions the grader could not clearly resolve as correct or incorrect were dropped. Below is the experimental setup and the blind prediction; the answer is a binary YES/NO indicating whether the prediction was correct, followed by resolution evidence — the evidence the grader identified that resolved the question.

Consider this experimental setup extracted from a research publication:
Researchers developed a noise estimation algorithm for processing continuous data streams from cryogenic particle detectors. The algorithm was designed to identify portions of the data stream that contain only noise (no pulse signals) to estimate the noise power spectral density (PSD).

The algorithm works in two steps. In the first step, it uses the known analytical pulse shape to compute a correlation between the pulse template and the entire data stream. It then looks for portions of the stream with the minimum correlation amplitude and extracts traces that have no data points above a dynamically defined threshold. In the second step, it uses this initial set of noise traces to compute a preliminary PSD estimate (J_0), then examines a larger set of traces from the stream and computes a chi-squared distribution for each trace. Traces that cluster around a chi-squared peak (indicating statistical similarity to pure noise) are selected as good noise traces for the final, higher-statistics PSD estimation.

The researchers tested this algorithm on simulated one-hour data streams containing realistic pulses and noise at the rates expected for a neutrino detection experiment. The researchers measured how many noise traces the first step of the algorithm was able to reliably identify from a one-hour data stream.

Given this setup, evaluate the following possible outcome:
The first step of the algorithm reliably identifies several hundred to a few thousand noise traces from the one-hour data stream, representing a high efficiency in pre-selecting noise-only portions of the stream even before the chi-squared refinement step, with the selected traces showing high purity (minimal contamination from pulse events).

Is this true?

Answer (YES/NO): NO